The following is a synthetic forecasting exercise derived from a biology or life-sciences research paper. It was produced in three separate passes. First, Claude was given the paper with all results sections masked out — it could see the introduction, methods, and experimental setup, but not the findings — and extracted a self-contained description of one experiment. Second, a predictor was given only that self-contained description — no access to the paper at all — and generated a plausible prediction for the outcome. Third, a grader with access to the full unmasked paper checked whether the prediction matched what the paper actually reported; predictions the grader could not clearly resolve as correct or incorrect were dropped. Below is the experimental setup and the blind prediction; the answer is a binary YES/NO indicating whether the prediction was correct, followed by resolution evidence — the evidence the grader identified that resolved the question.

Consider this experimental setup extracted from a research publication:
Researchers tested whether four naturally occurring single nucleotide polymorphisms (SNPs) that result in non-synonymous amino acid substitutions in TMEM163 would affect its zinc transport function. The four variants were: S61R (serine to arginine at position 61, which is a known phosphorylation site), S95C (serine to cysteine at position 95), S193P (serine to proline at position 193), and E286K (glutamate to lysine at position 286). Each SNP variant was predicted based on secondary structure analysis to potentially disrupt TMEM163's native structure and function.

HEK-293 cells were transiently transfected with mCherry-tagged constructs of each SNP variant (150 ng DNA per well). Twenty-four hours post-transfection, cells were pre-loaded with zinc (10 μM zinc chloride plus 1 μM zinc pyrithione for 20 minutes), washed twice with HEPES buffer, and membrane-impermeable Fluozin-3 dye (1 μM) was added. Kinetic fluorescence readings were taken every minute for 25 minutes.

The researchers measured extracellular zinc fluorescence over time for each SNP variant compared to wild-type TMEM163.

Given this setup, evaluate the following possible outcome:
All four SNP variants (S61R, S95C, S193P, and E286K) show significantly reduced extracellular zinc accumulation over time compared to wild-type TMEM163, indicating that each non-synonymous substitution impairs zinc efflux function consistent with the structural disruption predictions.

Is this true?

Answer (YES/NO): YES